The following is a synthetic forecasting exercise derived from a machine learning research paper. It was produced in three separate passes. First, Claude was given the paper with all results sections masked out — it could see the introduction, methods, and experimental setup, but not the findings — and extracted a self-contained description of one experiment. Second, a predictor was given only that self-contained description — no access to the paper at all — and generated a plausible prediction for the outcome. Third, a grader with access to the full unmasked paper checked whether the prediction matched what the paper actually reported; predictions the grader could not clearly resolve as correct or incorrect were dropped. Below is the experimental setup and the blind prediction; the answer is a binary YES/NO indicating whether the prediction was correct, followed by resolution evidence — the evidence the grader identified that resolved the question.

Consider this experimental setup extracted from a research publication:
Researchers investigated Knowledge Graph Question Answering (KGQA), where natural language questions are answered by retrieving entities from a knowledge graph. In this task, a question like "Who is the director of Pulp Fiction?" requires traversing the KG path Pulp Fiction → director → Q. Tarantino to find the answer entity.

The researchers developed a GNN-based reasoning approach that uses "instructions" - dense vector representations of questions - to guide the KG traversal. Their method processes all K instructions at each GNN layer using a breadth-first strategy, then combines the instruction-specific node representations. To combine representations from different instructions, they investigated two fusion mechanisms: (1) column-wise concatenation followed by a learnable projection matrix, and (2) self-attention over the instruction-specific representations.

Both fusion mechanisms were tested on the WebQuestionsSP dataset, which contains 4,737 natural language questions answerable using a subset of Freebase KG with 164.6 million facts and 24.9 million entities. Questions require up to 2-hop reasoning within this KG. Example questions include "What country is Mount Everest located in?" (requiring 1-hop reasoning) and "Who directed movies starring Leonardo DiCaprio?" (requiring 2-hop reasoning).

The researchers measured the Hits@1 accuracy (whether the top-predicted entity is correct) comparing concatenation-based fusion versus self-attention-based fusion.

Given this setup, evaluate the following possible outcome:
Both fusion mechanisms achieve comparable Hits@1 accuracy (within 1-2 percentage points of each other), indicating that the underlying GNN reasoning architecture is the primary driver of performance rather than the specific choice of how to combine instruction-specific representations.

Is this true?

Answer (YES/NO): YES